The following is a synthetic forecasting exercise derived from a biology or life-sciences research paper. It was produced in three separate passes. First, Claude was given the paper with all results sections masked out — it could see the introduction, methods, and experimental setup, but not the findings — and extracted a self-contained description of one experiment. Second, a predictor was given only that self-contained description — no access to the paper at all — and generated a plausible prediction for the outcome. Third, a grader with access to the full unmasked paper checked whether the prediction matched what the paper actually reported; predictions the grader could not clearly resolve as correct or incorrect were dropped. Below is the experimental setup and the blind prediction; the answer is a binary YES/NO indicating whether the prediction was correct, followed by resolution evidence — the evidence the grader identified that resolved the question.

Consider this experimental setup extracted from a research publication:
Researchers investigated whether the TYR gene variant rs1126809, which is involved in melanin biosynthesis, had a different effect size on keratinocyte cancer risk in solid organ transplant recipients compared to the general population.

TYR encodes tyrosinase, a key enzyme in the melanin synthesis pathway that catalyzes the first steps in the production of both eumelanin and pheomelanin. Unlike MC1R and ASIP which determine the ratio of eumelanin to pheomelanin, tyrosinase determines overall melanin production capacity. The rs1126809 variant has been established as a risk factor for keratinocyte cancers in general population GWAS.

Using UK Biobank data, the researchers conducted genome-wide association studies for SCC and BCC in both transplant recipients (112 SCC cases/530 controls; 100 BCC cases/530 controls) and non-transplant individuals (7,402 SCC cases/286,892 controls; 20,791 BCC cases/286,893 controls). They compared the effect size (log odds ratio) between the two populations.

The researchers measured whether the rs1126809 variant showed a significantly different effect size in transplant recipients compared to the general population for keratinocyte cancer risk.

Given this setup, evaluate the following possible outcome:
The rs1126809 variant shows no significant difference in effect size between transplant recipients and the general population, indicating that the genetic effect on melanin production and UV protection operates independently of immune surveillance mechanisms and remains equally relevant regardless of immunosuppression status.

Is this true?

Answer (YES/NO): YES